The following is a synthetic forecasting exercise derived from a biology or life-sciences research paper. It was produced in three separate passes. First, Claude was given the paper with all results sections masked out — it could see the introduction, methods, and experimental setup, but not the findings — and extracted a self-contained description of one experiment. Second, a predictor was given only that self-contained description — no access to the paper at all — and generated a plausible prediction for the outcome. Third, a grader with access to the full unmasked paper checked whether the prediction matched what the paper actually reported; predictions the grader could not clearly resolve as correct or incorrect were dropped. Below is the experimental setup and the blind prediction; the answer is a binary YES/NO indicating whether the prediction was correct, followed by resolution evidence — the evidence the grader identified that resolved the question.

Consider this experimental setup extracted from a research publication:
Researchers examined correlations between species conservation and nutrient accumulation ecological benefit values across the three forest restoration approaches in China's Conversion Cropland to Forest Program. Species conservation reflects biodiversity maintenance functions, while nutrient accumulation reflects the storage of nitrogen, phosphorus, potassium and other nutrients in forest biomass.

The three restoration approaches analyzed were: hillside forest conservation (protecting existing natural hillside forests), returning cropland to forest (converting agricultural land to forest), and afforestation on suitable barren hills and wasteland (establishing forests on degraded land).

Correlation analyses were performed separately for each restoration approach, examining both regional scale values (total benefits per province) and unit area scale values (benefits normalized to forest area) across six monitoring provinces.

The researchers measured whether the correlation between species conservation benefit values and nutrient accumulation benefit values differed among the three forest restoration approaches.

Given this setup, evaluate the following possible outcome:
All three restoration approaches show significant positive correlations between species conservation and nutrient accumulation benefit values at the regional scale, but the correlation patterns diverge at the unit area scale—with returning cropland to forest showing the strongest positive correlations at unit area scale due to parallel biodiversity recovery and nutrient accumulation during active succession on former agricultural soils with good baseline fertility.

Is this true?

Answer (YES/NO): NO